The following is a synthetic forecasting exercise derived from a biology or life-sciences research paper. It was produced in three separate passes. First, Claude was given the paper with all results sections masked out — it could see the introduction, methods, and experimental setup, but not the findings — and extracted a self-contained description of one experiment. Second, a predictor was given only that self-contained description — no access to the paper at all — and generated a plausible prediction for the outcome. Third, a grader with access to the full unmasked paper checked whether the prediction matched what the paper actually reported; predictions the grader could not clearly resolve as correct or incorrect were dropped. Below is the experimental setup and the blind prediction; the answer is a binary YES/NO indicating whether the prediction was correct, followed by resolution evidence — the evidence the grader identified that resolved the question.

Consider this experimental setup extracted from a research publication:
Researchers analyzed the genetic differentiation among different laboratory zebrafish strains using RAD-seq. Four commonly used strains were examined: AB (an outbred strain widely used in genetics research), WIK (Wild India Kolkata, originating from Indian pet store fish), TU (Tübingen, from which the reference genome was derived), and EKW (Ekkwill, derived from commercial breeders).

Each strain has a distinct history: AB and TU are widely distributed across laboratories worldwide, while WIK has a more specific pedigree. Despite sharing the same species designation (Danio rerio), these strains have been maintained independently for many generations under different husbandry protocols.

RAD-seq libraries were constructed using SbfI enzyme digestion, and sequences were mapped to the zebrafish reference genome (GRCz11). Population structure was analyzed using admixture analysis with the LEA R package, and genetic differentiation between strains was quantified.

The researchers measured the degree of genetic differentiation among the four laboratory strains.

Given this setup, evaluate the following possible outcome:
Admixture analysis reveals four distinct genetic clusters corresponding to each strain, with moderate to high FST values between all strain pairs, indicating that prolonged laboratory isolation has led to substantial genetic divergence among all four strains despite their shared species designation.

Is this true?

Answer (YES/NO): NO